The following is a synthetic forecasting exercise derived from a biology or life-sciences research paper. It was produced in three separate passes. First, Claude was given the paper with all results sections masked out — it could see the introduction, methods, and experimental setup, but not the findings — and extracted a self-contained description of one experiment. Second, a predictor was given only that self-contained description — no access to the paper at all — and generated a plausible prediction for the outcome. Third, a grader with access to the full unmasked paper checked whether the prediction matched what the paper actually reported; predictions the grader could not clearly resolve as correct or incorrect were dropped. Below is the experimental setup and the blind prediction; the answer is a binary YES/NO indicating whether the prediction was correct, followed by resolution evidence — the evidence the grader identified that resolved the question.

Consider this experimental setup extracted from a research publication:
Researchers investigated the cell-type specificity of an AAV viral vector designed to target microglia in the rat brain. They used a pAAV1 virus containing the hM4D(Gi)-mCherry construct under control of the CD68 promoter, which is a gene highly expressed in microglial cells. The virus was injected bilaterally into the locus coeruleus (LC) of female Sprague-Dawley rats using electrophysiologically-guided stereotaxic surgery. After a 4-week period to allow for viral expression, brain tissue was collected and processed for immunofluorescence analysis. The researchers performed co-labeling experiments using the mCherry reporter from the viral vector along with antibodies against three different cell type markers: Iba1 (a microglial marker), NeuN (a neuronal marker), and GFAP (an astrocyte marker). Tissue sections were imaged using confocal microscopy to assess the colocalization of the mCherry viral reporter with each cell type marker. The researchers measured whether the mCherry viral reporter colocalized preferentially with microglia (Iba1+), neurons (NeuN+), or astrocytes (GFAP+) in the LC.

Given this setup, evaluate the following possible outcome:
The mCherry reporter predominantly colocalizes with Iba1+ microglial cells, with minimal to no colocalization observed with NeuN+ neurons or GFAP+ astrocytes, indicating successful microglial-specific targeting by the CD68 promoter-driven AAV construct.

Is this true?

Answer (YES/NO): YES